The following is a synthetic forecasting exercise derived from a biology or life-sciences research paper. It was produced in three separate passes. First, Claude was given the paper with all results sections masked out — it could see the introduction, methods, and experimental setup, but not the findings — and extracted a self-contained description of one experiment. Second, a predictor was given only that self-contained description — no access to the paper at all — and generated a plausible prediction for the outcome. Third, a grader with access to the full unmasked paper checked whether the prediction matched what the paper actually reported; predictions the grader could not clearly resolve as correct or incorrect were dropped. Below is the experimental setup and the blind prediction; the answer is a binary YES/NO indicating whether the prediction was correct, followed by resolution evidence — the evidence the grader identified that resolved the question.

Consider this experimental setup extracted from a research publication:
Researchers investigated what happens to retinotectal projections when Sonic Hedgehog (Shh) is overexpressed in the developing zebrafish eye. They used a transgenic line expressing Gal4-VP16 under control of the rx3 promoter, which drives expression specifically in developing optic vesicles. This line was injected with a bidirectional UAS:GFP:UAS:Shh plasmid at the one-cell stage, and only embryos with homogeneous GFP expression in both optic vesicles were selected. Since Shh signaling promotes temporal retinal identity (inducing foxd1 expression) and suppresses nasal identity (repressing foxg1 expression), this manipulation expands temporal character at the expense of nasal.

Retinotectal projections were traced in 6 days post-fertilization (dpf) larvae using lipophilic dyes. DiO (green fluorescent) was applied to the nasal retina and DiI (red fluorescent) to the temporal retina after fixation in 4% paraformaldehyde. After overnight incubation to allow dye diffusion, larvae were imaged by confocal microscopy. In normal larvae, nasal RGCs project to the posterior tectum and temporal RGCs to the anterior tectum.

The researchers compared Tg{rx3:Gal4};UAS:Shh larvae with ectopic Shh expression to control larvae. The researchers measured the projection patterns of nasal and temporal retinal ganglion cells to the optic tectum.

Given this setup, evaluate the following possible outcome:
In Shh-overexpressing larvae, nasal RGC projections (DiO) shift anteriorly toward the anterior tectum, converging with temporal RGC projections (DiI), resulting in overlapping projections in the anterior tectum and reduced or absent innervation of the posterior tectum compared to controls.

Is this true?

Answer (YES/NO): YES